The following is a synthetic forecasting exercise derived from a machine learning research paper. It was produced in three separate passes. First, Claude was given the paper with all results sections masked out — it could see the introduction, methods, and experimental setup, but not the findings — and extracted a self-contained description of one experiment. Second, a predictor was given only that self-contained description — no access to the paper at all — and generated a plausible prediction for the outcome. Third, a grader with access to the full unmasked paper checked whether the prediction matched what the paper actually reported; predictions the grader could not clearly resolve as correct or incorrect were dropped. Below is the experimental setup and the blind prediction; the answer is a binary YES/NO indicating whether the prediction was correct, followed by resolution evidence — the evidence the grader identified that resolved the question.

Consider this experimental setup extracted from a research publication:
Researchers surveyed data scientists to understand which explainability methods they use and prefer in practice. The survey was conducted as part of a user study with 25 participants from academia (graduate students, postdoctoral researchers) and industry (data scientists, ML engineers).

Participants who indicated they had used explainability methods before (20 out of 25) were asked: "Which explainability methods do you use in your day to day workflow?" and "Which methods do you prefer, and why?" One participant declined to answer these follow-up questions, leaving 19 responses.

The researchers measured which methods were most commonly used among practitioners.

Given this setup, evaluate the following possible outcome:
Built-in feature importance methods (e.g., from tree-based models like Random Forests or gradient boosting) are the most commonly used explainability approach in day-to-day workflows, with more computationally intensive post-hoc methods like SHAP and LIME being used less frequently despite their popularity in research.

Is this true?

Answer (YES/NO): NO